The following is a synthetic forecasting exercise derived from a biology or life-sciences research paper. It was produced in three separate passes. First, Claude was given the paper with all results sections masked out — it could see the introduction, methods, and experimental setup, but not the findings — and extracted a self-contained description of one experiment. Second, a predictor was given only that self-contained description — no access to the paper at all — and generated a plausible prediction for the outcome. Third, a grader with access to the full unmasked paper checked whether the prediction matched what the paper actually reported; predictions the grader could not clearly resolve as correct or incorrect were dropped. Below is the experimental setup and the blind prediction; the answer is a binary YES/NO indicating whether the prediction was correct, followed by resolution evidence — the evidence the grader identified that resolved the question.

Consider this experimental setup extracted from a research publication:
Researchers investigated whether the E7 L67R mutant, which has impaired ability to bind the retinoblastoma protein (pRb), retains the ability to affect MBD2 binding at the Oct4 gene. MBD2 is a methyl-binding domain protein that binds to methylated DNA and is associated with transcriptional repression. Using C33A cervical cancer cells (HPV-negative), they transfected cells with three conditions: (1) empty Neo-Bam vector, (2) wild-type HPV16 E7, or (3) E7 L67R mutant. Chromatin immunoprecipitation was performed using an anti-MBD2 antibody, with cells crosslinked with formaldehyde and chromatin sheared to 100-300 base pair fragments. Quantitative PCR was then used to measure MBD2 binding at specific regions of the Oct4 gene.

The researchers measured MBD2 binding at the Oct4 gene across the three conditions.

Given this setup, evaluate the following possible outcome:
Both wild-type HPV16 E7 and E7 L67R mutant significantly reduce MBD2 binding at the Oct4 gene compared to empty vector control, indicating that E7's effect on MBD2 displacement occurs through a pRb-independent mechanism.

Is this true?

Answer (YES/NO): NO